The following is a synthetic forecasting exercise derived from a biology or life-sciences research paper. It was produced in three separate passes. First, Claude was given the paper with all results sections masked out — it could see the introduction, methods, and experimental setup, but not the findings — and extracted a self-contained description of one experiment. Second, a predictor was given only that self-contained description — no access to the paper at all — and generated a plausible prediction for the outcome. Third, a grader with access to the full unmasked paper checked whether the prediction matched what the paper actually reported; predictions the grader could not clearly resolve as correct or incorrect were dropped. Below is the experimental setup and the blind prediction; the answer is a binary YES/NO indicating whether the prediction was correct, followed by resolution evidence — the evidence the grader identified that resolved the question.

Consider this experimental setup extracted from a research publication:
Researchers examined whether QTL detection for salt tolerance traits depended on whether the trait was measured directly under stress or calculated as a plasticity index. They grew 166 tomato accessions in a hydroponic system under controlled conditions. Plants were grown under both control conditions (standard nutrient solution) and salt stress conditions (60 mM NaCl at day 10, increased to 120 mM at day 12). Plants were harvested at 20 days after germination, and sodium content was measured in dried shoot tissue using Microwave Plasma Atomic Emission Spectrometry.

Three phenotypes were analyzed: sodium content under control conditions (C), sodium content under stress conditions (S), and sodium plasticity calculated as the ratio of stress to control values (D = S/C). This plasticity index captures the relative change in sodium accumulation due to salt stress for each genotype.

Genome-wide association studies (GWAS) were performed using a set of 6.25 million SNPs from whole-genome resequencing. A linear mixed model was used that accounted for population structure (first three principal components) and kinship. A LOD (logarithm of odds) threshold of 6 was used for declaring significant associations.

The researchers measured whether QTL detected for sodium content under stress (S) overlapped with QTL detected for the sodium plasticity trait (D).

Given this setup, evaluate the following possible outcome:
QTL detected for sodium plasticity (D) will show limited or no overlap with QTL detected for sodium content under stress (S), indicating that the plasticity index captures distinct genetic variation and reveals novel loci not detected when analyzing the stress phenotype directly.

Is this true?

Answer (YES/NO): YES